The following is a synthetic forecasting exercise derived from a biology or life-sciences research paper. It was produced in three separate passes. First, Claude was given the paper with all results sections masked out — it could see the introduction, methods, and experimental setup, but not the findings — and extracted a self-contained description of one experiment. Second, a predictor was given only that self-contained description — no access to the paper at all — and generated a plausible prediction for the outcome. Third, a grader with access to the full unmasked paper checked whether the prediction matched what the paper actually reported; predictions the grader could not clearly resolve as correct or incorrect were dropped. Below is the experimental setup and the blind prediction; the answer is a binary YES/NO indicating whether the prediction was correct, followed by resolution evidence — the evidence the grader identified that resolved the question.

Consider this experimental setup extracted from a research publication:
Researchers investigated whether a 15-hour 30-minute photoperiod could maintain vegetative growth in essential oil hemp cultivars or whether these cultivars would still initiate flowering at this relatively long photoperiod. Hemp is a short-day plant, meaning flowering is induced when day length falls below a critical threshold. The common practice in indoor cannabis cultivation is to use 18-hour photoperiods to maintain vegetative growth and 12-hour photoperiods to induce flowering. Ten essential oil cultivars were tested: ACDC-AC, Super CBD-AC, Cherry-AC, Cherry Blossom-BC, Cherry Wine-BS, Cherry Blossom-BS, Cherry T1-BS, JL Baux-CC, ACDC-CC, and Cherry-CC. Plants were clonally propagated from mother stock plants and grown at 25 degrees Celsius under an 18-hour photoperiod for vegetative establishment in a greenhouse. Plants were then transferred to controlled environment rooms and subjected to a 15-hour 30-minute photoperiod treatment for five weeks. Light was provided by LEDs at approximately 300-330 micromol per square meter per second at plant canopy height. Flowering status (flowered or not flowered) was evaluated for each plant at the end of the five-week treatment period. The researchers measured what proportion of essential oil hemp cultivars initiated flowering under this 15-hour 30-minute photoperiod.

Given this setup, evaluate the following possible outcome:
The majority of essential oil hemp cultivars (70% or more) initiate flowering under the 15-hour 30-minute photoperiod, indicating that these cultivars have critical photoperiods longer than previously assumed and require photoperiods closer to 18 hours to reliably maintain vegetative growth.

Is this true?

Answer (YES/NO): NO